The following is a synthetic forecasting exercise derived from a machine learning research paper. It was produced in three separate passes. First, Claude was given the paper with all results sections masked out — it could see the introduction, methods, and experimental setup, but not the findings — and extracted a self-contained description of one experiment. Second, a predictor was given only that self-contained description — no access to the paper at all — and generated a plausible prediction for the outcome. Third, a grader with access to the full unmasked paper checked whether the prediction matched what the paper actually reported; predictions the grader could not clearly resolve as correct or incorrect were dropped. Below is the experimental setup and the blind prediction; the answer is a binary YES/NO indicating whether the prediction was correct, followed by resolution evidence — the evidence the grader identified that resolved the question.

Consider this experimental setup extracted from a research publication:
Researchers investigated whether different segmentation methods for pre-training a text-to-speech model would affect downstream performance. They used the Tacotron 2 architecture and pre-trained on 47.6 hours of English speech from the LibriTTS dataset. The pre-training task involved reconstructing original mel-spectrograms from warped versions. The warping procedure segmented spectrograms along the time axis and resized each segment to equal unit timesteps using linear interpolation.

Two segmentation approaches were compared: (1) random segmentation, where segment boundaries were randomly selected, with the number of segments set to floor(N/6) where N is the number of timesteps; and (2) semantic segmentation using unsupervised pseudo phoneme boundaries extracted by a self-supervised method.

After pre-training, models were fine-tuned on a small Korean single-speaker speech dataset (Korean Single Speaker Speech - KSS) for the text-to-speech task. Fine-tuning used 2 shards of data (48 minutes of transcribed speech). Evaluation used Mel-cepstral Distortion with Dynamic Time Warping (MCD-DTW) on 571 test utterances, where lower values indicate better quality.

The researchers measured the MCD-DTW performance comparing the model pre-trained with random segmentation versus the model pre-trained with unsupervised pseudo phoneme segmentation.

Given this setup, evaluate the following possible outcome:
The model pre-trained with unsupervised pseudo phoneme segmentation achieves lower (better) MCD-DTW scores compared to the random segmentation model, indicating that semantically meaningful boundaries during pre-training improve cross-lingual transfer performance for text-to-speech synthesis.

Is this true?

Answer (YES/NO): YES